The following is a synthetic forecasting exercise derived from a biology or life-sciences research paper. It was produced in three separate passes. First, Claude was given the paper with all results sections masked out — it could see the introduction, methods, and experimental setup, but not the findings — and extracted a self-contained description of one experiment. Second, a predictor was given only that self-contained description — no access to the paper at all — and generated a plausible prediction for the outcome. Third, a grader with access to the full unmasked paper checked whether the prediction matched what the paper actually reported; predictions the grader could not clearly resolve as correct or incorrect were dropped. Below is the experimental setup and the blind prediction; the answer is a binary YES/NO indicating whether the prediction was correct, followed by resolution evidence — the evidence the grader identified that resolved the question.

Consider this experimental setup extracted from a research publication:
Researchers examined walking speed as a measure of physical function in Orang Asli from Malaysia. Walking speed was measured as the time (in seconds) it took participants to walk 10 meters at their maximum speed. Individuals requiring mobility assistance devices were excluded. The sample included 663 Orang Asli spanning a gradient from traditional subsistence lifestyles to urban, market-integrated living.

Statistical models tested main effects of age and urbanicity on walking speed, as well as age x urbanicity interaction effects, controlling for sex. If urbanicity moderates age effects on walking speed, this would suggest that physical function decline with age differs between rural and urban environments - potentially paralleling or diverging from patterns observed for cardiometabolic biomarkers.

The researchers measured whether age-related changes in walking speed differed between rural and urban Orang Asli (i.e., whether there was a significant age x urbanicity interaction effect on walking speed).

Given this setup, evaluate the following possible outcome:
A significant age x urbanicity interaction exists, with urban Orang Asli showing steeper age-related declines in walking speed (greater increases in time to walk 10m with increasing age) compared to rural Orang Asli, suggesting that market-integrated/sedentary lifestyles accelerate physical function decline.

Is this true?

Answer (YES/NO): NO